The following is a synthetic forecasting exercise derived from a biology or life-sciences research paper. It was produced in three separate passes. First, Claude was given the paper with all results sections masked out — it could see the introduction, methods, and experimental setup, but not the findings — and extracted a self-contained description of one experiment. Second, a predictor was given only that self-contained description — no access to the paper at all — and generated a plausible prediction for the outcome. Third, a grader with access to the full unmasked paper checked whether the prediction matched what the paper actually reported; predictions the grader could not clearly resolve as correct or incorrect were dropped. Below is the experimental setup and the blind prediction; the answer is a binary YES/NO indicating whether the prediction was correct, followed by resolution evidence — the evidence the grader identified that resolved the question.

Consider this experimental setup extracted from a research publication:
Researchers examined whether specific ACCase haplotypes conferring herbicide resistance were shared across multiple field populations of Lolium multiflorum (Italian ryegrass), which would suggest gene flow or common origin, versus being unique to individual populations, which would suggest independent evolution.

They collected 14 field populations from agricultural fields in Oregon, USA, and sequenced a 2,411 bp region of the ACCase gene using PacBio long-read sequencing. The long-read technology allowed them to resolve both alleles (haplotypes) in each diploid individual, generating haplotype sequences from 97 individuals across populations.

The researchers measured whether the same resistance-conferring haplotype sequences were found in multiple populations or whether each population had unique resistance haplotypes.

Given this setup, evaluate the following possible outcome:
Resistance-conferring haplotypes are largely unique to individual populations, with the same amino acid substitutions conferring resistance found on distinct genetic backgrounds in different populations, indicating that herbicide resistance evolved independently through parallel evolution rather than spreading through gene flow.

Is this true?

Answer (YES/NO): NO